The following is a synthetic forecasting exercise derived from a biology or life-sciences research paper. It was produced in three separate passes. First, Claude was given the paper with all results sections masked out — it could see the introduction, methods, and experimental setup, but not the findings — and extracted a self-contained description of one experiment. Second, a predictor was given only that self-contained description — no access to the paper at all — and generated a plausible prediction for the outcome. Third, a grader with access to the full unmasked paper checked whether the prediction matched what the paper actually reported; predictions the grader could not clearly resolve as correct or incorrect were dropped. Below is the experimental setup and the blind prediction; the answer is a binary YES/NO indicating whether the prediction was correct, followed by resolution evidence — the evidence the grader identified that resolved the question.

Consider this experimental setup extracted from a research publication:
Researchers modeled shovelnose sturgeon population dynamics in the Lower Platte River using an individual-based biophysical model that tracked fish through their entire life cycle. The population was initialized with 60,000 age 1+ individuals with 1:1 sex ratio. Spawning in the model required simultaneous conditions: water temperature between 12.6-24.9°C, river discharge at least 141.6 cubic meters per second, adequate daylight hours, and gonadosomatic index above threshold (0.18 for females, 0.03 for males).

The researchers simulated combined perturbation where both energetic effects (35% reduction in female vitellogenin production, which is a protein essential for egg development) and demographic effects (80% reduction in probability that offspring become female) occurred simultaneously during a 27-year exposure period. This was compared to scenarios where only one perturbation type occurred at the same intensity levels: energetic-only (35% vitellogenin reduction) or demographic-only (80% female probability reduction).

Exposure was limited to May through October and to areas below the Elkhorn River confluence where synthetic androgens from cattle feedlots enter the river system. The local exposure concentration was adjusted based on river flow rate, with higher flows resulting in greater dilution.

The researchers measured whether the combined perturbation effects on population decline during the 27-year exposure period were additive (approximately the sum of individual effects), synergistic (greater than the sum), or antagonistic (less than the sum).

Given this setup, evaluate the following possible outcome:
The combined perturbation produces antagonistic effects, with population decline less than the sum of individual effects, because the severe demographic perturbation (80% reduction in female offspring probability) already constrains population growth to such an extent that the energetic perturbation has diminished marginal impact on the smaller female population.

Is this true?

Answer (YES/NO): YES